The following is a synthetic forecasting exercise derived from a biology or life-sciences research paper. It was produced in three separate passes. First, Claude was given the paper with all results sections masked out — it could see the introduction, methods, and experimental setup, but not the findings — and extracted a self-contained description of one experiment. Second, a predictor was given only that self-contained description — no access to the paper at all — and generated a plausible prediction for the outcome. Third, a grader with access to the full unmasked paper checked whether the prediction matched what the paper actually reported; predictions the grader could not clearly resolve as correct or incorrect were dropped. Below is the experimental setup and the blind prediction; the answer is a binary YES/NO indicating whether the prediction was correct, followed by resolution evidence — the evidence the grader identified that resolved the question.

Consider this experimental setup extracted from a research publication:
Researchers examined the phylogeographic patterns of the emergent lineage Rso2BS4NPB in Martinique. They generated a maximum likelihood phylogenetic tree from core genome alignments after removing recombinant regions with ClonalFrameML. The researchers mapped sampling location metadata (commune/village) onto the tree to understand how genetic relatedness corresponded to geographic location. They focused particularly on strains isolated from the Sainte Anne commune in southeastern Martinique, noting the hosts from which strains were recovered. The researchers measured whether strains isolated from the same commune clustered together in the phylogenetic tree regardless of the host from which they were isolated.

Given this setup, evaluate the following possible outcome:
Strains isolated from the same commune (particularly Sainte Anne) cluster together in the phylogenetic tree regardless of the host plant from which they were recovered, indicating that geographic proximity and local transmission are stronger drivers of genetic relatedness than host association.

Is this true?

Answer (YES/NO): YES